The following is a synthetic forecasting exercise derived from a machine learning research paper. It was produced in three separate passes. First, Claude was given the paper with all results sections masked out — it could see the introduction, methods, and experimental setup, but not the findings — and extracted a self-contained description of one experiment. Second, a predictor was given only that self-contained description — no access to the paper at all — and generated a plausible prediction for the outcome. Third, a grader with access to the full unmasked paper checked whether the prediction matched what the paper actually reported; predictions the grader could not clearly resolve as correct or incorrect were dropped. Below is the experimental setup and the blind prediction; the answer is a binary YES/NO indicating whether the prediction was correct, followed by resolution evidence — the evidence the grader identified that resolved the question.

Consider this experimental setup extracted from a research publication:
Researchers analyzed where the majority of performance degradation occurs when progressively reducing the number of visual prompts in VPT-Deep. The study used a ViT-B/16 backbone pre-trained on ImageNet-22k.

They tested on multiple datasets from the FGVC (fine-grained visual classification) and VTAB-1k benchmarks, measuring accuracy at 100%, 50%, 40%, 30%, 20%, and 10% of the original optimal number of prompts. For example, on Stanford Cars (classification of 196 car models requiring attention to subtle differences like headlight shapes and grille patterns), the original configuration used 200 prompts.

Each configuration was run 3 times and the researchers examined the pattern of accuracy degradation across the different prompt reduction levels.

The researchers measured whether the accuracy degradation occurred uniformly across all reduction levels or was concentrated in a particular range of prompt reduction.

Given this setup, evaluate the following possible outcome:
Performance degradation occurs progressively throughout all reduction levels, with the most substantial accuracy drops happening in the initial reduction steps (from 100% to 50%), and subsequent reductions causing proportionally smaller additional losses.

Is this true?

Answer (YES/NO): NO